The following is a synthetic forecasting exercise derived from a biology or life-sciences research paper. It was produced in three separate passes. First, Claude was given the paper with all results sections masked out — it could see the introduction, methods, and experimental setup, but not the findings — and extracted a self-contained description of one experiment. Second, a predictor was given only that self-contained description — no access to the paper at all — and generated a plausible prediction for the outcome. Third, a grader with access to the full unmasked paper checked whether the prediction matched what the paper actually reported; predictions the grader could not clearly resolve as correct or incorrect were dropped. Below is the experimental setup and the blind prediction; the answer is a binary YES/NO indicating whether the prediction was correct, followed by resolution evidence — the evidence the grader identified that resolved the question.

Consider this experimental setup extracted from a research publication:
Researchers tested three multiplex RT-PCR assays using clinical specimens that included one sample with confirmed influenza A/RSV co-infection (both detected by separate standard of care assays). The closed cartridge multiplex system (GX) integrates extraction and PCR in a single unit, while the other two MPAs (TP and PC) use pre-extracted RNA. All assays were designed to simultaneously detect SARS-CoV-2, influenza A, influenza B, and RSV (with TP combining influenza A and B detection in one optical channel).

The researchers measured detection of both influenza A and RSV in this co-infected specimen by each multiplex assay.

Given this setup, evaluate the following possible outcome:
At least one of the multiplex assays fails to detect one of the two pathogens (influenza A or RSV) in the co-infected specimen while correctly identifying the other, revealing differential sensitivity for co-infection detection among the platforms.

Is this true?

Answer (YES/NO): YES